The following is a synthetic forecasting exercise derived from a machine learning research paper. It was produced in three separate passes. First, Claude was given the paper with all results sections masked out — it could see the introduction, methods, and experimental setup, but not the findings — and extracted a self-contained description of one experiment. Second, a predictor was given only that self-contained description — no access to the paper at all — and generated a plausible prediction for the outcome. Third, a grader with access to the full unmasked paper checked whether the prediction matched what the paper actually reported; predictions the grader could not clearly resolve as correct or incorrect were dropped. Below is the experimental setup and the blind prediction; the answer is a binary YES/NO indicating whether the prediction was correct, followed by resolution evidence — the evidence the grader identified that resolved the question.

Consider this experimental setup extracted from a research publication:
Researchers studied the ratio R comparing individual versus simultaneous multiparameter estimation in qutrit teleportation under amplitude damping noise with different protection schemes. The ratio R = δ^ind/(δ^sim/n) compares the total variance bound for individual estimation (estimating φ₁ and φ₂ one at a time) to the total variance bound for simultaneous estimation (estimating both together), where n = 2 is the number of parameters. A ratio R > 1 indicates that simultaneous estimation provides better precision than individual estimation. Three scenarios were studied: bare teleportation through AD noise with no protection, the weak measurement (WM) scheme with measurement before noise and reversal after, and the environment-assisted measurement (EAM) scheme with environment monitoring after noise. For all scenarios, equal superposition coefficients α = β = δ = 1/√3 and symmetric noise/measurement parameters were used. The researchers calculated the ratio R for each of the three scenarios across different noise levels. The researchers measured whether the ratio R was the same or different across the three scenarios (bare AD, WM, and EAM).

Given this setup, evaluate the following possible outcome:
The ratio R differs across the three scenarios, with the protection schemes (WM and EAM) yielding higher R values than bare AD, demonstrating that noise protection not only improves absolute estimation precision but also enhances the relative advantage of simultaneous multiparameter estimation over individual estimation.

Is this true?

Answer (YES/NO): NO